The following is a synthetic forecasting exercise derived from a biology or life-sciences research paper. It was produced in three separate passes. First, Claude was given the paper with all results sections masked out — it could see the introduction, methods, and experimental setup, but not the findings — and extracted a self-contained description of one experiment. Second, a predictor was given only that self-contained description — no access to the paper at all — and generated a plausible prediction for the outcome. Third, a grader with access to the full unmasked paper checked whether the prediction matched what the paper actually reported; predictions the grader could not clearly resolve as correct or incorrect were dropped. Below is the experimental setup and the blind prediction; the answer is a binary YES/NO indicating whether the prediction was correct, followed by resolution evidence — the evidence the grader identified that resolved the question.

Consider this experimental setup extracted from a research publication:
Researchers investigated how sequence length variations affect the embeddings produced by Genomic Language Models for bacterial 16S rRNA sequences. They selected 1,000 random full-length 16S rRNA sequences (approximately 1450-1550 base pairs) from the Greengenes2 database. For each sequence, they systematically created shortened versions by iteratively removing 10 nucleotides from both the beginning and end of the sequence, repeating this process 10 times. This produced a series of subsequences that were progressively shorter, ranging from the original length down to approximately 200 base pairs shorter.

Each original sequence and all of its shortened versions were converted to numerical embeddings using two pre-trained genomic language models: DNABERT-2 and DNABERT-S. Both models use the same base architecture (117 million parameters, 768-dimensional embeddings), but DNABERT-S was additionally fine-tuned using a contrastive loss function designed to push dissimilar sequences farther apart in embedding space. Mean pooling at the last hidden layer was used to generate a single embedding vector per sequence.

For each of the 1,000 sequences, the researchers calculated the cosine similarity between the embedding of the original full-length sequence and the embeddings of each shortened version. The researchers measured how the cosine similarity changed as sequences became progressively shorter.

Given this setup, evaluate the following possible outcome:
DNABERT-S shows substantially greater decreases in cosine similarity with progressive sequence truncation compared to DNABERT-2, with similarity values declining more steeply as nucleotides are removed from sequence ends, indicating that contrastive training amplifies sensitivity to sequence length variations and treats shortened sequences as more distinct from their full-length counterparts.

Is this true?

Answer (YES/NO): NO